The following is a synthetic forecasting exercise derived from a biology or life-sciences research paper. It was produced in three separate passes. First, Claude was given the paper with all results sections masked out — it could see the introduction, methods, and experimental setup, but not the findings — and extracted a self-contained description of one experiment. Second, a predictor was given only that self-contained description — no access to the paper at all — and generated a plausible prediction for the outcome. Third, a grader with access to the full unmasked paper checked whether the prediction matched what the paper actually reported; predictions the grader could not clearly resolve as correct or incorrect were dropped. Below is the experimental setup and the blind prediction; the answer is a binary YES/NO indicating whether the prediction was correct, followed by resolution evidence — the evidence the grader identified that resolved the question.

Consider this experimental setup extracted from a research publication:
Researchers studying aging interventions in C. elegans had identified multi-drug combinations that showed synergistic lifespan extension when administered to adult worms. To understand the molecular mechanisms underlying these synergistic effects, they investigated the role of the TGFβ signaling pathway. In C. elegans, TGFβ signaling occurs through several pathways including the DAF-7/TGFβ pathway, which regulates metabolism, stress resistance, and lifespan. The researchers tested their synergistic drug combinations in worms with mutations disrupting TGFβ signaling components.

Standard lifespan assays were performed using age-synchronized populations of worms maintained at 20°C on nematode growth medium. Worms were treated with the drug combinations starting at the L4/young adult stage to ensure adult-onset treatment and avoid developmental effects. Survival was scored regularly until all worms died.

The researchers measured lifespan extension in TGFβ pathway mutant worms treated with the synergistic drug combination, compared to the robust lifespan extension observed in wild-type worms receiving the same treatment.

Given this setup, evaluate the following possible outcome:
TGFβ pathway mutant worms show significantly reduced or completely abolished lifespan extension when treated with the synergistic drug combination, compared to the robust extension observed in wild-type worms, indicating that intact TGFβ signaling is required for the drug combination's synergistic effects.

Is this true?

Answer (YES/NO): YES